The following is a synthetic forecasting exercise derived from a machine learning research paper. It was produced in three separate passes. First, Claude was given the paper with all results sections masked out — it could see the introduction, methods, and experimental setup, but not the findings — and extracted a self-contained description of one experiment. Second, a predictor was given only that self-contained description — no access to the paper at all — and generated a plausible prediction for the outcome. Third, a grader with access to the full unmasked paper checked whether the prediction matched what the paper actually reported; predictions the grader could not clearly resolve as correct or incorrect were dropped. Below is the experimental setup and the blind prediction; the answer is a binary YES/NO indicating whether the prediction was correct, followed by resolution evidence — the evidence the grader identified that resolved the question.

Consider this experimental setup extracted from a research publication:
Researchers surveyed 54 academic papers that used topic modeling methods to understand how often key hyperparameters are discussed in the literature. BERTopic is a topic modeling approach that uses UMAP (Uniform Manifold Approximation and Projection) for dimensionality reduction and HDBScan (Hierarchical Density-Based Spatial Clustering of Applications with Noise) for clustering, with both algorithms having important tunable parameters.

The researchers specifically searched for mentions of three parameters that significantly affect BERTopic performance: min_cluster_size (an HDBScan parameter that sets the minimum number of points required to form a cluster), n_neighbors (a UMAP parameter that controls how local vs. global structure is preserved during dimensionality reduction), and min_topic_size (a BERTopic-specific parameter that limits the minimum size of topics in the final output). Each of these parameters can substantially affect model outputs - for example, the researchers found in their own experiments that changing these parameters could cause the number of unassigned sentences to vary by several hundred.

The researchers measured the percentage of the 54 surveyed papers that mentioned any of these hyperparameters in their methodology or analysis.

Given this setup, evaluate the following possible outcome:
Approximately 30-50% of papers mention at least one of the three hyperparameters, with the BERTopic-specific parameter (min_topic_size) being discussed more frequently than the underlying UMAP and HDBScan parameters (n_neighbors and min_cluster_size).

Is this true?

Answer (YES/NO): NO